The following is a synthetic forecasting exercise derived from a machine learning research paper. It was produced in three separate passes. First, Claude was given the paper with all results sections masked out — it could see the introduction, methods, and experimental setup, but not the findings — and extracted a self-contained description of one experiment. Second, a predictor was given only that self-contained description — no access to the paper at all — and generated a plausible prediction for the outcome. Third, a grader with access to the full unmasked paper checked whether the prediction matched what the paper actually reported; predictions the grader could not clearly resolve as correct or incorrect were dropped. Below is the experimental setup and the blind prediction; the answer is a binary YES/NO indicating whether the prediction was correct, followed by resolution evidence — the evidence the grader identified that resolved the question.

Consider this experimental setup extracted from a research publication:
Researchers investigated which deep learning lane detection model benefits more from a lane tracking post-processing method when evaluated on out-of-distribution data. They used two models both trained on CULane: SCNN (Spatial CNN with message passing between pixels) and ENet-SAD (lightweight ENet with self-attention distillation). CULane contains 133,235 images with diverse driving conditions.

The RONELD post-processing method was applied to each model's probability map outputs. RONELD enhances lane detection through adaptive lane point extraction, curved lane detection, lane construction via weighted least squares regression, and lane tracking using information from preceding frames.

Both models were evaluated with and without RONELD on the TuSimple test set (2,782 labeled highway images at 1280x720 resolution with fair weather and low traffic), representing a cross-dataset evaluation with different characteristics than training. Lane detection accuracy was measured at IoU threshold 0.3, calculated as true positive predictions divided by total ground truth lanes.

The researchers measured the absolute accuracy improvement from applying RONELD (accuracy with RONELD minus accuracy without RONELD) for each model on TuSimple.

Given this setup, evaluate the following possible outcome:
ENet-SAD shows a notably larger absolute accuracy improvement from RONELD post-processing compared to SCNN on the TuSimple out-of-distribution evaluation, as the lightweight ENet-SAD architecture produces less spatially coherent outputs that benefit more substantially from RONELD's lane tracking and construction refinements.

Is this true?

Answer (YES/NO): NO